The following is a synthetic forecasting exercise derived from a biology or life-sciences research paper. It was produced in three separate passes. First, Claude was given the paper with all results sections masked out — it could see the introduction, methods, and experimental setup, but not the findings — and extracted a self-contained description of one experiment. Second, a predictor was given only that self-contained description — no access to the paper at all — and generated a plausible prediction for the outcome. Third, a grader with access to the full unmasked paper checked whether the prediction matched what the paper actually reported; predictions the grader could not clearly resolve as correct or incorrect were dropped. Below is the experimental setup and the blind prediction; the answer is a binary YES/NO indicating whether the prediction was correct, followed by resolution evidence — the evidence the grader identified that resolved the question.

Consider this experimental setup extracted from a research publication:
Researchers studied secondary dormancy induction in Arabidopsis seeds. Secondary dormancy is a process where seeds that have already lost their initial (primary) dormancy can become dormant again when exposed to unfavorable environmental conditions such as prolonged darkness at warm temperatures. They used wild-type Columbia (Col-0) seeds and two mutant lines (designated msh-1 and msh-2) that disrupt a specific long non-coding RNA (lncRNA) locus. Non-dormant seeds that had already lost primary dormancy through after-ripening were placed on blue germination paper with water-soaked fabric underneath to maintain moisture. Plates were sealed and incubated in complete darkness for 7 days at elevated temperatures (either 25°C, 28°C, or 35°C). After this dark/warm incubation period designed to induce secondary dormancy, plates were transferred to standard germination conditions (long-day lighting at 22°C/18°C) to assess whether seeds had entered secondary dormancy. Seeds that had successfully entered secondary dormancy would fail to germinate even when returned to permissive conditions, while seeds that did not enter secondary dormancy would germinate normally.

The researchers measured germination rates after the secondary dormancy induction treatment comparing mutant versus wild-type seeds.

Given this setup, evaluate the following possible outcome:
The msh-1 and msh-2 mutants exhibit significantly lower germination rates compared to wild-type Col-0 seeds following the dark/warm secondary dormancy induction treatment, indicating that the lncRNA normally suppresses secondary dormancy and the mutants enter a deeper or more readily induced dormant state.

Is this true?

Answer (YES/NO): NO